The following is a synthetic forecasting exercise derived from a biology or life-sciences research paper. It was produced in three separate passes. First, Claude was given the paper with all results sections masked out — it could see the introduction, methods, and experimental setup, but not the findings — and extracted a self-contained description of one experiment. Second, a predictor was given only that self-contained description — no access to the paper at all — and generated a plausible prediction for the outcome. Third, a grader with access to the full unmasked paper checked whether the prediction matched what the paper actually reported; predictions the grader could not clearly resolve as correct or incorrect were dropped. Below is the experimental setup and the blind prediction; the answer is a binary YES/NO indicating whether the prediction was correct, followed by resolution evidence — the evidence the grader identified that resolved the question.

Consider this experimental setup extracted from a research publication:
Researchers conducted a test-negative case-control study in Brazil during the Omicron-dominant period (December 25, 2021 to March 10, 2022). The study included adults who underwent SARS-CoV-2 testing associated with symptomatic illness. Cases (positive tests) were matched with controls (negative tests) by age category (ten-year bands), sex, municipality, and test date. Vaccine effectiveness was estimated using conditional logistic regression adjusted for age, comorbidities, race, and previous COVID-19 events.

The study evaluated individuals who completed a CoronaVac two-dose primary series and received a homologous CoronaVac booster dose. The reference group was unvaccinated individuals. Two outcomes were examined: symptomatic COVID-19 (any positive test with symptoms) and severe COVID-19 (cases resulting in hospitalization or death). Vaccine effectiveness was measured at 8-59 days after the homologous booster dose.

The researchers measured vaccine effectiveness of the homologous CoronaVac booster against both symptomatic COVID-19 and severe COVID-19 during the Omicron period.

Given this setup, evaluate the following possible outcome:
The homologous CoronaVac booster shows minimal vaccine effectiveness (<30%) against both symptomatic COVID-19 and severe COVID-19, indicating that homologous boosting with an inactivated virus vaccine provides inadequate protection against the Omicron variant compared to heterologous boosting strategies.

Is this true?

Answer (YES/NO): NO